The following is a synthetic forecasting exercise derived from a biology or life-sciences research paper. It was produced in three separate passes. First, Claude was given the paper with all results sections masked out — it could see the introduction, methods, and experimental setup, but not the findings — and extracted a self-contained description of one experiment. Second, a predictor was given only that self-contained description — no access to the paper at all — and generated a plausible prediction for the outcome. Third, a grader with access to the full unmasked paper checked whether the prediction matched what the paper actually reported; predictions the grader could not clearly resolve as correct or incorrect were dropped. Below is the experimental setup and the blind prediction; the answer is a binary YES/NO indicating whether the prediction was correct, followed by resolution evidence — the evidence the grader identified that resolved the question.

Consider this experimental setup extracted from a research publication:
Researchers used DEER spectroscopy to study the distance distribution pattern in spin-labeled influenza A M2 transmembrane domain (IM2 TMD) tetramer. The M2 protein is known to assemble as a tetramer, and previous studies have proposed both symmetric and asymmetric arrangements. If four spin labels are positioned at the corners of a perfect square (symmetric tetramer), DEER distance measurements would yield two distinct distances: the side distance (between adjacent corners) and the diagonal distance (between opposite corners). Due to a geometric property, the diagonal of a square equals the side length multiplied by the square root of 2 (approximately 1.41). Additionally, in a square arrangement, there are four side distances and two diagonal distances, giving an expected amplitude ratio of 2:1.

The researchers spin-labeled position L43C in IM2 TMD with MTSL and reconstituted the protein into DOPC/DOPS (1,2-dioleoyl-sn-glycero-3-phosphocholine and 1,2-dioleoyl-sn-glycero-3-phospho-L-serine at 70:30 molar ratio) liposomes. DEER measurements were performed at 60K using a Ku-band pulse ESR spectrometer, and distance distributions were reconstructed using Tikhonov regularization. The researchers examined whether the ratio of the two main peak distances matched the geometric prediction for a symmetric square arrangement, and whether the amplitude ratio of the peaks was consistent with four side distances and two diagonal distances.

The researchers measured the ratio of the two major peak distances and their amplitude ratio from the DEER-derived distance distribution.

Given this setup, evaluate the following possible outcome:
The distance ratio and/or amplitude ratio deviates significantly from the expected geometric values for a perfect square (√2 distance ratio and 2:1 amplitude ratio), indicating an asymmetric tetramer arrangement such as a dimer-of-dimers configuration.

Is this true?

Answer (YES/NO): NO